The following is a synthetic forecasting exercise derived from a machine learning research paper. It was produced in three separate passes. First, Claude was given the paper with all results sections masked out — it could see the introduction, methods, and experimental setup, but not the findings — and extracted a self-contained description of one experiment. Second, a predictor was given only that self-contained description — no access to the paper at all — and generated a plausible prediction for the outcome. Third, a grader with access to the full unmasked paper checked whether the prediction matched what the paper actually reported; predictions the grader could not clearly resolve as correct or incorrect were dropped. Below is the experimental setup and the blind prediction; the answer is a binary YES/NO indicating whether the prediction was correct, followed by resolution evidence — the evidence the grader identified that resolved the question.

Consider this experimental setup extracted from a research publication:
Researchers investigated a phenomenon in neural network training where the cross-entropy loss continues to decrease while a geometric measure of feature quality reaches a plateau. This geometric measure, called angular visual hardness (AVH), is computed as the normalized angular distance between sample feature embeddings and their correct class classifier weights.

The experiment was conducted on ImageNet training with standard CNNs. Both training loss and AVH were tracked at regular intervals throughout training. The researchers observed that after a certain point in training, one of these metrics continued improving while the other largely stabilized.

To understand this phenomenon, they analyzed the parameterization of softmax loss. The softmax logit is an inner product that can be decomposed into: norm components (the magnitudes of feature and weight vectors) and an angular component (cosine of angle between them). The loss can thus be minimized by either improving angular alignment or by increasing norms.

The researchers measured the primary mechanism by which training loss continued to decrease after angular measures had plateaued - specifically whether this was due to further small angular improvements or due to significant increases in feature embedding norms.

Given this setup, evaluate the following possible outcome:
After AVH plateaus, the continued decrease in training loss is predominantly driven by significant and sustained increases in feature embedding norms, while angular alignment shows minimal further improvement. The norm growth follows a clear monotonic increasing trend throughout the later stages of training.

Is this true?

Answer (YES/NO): YES